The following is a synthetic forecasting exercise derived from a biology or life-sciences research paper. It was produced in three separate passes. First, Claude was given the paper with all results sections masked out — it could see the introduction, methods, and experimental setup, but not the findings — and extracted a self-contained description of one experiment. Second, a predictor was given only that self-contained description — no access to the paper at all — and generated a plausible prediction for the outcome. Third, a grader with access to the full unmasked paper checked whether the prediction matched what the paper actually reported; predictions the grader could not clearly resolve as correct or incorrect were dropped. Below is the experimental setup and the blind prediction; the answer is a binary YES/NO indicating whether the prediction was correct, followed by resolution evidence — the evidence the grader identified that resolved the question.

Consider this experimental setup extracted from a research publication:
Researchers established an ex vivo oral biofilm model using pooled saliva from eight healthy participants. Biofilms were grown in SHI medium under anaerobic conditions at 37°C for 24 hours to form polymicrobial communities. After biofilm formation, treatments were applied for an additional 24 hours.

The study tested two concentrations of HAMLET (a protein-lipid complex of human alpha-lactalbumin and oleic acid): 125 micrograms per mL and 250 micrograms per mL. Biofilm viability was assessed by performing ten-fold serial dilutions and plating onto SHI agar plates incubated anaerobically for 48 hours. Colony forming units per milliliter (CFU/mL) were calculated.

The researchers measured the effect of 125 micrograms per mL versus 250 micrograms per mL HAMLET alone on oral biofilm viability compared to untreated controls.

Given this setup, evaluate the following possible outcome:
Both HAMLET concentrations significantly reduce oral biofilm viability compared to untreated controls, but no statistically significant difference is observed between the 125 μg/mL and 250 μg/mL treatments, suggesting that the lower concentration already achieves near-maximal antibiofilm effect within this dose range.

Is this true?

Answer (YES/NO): NO